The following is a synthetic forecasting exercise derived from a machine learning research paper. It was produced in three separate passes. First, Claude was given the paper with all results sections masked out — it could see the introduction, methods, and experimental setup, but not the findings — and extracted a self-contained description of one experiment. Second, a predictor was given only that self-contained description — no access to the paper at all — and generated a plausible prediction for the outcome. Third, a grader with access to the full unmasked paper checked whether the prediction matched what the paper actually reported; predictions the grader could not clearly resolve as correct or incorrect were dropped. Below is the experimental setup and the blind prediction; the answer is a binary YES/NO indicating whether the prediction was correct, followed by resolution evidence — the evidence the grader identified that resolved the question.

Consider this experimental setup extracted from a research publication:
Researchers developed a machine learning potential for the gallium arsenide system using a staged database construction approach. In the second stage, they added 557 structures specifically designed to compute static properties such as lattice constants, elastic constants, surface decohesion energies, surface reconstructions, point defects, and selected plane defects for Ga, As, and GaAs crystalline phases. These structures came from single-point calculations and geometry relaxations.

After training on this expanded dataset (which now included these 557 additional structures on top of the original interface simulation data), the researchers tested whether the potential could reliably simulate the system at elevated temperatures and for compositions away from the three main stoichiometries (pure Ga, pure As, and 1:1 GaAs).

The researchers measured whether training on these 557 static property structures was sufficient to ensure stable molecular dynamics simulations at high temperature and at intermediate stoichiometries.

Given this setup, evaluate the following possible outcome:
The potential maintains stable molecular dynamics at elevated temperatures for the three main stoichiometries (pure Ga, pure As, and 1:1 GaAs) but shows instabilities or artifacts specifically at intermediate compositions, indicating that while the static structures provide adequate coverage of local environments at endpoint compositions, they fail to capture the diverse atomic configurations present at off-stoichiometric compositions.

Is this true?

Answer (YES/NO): NO